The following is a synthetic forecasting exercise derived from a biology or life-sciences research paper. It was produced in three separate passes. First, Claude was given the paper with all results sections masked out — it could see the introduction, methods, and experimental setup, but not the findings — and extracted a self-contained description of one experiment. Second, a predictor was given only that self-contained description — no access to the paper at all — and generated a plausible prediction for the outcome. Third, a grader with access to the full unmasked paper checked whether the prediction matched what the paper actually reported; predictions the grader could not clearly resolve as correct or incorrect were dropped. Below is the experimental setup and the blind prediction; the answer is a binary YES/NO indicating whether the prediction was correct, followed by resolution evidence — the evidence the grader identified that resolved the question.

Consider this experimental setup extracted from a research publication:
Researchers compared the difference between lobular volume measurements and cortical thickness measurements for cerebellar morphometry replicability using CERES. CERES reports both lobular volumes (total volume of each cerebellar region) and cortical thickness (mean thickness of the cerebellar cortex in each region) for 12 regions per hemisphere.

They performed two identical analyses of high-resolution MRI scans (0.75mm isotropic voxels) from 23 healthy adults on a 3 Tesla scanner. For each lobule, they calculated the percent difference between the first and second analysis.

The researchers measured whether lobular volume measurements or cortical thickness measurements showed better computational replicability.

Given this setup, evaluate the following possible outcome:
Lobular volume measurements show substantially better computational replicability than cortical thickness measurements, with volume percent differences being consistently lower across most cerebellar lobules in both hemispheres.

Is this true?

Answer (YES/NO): YES